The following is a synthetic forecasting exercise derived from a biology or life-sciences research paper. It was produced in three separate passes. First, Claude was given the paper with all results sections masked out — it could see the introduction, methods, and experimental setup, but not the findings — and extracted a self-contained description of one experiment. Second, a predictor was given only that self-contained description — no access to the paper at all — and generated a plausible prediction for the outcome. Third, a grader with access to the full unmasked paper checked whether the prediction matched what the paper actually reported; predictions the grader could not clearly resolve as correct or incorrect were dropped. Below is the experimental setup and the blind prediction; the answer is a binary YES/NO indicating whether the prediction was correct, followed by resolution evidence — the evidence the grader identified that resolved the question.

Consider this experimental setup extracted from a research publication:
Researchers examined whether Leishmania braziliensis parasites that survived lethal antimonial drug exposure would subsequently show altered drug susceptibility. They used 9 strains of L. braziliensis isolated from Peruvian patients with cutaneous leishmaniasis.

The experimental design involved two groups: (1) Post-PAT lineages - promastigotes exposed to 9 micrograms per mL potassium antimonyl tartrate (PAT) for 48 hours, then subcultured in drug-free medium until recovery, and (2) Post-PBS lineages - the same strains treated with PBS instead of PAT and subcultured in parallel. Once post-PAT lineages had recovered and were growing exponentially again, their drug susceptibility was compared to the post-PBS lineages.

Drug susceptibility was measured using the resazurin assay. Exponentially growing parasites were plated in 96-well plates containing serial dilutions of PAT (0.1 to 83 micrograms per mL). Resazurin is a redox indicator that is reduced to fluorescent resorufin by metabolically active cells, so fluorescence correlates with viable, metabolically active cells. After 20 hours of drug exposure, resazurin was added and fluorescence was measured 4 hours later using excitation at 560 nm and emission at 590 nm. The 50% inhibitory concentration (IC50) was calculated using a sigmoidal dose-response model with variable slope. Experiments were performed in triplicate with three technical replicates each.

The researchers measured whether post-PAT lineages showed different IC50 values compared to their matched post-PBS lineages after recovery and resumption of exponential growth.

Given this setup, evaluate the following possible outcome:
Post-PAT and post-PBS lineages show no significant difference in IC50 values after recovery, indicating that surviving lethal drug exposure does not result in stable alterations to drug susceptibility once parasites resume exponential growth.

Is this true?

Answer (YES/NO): YES